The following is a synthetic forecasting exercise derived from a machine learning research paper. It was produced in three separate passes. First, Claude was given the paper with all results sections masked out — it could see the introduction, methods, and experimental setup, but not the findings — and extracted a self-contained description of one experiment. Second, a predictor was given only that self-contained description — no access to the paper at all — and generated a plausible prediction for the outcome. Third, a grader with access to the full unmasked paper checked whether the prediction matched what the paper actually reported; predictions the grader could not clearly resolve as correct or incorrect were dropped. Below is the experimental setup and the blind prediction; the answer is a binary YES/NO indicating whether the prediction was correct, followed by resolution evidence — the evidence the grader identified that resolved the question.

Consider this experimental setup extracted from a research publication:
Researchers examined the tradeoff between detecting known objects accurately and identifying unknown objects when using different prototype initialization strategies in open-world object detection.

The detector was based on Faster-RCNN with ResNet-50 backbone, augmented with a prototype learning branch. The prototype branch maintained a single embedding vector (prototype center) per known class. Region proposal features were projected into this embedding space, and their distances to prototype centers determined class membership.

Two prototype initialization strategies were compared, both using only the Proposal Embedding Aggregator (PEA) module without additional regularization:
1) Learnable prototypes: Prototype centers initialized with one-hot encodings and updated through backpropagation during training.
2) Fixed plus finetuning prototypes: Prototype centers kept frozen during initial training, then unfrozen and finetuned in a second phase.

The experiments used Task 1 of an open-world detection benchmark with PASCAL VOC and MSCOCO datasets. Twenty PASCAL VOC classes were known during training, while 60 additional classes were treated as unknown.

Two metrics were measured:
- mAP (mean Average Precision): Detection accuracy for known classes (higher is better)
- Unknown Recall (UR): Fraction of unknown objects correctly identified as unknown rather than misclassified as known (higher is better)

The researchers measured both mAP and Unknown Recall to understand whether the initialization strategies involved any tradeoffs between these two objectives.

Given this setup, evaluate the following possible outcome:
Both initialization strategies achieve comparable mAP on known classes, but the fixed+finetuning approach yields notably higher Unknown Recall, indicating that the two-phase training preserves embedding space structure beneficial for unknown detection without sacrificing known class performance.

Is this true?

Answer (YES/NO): NO